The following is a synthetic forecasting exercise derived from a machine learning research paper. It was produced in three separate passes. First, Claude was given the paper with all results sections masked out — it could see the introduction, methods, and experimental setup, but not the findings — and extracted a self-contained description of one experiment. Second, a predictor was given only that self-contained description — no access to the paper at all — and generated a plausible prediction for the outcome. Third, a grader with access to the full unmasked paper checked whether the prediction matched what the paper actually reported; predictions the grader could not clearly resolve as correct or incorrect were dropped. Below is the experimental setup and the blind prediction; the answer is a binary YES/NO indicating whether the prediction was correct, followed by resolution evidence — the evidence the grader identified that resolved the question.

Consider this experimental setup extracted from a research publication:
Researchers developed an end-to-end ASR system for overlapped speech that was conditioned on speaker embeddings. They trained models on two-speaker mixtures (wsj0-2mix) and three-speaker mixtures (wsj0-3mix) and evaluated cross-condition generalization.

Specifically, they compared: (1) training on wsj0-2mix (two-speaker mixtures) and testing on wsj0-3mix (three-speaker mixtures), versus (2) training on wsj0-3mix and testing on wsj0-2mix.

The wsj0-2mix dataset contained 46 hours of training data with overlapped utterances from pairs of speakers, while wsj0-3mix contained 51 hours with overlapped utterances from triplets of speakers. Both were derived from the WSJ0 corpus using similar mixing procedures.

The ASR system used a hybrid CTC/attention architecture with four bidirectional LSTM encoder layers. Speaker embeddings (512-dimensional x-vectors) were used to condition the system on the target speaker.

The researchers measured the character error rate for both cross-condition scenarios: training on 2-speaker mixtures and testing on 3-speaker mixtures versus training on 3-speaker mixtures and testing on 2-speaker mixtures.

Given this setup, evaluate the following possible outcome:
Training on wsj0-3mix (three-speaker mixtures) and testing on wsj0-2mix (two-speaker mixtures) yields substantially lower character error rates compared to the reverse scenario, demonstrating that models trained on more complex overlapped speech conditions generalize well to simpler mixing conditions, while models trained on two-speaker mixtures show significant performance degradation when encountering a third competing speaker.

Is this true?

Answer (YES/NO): YES